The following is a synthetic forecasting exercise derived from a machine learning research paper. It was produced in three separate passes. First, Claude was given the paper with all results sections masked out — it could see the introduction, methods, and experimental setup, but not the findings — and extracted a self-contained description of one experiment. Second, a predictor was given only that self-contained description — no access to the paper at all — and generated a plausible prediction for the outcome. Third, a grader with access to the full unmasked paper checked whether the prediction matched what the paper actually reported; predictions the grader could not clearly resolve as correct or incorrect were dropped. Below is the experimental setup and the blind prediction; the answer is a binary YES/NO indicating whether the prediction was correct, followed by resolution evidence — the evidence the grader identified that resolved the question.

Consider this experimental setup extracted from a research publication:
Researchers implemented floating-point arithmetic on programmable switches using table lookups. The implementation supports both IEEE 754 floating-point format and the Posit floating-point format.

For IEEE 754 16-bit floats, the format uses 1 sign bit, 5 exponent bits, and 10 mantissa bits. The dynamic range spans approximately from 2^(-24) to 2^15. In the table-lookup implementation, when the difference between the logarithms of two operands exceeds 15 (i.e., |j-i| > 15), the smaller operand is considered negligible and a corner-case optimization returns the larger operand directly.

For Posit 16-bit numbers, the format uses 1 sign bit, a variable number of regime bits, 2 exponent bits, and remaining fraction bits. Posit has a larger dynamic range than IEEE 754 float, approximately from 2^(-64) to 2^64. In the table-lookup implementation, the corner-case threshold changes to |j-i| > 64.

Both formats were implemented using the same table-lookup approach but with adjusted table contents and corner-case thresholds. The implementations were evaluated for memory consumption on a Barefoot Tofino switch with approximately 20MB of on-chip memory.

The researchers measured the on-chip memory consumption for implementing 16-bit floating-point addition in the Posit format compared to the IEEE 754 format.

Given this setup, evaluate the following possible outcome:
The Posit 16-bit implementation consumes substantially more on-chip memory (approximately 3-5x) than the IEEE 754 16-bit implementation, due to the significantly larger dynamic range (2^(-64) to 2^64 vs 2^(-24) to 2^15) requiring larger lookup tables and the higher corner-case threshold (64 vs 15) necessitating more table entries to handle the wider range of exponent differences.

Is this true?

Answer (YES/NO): NO